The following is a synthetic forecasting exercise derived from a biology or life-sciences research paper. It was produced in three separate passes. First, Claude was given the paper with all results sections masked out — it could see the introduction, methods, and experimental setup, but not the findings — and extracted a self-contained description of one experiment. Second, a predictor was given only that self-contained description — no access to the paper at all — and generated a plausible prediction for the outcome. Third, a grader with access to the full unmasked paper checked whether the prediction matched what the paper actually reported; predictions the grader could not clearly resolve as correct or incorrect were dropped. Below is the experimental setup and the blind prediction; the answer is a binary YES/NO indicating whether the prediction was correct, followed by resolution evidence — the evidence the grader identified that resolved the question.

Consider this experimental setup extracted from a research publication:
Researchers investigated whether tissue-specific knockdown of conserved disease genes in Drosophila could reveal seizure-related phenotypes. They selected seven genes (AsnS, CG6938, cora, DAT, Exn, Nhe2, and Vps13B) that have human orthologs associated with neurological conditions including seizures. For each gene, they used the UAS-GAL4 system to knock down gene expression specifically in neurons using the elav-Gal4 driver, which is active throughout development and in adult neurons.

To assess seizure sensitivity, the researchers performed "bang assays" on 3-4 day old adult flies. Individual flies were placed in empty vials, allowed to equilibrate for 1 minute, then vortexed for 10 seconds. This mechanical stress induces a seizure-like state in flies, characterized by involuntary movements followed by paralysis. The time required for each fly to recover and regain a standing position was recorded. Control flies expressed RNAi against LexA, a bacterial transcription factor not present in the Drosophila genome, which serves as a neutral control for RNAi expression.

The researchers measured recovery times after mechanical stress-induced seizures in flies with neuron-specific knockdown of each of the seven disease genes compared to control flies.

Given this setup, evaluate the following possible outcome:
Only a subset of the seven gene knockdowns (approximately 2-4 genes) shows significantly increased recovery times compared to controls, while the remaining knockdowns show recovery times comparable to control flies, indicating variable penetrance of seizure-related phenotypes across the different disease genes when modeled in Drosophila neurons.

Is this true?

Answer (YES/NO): NO